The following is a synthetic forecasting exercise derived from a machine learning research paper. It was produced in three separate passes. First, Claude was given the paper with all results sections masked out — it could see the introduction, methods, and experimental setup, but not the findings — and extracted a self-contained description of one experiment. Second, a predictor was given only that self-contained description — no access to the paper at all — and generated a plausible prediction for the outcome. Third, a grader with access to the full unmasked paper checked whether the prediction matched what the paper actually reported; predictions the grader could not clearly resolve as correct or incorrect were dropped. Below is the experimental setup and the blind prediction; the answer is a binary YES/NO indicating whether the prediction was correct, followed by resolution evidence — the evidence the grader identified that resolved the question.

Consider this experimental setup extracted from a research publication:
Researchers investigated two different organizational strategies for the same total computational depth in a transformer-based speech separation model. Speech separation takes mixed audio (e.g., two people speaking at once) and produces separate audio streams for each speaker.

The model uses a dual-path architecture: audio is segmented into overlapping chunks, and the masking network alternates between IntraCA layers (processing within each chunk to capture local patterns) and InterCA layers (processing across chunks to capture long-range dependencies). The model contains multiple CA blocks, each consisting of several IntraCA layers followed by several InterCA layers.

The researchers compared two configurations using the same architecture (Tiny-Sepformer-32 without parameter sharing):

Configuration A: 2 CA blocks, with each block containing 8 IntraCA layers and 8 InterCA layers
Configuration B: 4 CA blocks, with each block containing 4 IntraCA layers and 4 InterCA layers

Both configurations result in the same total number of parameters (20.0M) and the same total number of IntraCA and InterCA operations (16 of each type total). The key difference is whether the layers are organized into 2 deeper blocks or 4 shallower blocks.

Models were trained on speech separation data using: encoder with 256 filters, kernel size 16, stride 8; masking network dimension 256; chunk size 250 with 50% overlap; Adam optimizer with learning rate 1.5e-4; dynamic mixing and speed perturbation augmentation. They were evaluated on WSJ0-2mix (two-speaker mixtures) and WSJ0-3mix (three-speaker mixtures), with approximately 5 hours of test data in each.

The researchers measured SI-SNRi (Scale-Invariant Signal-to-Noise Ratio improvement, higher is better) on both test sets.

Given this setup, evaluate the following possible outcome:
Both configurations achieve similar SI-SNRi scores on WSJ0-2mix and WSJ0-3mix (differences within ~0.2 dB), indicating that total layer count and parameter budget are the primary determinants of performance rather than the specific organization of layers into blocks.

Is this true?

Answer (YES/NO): YES